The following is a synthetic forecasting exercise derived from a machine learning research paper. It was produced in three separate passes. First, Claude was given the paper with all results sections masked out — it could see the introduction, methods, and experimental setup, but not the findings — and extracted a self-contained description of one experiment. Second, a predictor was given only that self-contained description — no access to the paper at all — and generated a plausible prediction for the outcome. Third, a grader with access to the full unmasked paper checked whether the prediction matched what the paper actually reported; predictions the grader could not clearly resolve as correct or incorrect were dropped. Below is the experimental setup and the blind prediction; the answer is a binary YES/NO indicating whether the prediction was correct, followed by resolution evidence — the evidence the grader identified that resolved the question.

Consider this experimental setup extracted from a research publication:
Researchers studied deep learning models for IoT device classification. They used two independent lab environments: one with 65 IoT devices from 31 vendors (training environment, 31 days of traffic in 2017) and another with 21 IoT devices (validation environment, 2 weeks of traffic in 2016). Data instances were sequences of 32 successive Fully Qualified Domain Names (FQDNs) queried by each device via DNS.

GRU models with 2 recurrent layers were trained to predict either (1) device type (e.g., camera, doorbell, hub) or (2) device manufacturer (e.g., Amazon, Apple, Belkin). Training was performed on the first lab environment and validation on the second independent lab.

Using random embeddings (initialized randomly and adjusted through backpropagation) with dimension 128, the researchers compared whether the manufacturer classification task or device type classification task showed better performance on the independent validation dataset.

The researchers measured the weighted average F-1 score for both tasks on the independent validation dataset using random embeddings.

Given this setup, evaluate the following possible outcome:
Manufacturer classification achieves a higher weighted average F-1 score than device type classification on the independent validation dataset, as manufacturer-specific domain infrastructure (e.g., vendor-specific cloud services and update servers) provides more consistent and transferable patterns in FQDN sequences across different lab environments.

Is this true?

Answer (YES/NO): NO